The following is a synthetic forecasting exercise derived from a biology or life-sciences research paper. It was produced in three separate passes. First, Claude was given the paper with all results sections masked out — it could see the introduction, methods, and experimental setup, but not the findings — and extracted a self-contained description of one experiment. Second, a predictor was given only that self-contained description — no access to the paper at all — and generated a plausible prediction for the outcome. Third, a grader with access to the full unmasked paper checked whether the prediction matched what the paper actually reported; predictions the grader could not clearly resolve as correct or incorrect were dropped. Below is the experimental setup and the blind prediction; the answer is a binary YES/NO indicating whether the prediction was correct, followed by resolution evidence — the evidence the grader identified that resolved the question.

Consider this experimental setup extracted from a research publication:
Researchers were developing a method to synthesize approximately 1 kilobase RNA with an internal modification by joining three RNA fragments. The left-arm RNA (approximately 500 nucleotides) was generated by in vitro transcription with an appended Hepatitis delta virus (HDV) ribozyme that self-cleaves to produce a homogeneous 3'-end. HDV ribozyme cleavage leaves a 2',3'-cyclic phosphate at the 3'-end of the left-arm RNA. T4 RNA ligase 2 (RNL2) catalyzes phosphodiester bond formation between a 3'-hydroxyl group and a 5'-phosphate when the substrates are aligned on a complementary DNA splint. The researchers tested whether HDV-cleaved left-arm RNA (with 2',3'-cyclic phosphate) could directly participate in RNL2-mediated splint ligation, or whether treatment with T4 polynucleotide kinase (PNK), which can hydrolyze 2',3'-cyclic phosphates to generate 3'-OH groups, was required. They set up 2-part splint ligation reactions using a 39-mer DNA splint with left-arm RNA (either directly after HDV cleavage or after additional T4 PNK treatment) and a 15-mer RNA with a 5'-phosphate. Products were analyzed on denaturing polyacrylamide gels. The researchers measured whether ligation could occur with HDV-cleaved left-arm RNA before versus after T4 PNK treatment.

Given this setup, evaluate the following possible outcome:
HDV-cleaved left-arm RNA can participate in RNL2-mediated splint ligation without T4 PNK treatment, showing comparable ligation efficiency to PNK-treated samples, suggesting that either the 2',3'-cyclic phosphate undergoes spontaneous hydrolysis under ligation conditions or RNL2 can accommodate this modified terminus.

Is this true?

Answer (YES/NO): NO